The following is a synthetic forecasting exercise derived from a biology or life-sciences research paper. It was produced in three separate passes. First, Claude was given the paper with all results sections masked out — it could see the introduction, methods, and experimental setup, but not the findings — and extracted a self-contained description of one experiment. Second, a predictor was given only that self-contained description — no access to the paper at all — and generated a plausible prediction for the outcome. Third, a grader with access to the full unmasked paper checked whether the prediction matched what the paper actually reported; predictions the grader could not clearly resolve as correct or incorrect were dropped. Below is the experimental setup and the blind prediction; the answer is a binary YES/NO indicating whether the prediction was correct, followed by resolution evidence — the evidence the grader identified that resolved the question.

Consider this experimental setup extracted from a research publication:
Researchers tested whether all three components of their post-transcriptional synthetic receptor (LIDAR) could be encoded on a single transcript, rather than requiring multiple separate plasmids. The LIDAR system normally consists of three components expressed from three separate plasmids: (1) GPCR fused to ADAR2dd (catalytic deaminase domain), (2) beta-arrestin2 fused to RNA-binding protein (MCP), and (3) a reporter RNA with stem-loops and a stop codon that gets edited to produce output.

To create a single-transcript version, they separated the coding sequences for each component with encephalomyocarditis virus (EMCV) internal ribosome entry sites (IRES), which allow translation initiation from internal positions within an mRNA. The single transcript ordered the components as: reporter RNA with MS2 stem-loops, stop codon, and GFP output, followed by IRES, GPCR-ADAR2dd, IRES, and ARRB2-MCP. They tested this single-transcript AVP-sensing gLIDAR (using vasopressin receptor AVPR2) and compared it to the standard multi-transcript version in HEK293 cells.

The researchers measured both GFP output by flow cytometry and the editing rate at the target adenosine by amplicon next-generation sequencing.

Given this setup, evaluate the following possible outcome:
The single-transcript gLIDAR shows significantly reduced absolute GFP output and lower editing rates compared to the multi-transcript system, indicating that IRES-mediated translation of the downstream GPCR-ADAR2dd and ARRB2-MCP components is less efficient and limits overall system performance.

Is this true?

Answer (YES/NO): NO